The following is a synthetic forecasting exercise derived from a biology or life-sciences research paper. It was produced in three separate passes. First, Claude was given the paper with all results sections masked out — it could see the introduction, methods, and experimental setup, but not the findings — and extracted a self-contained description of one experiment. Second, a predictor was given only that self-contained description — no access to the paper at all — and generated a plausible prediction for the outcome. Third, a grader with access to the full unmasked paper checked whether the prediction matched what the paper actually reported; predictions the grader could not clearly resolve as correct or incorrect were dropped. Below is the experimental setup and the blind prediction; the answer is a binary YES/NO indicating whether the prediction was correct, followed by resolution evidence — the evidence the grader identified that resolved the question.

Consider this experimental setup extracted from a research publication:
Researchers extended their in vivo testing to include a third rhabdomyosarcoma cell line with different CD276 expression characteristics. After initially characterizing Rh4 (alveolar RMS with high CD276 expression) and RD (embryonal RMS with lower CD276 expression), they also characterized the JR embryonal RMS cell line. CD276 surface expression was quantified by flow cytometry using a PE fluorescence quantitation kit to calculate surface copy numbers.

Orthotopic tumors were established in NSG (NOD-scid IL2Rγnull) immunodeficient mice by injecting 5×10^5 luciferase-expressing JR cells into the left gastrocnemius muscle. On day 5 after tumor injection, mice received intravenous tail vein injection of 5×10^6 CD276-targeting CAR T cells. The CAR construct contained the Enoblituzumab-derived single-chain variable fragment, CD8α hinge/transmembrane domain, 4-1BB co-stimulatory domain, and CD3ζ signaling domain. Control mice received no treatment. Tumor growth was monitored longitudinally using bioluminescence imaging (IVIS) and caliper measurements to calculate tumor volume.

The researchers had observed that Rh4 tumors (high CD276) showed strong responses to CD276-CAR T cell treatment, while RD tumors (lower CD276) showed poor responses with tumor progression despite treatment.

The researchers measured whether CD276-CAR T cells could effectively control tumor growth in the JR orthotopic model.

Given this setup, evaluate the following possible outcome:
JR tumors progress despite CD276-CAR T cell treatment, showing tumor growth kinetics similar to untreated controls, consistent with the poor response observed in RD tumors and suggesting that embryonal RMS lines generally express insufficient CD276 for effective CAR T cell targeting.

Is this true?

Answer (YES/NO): NO